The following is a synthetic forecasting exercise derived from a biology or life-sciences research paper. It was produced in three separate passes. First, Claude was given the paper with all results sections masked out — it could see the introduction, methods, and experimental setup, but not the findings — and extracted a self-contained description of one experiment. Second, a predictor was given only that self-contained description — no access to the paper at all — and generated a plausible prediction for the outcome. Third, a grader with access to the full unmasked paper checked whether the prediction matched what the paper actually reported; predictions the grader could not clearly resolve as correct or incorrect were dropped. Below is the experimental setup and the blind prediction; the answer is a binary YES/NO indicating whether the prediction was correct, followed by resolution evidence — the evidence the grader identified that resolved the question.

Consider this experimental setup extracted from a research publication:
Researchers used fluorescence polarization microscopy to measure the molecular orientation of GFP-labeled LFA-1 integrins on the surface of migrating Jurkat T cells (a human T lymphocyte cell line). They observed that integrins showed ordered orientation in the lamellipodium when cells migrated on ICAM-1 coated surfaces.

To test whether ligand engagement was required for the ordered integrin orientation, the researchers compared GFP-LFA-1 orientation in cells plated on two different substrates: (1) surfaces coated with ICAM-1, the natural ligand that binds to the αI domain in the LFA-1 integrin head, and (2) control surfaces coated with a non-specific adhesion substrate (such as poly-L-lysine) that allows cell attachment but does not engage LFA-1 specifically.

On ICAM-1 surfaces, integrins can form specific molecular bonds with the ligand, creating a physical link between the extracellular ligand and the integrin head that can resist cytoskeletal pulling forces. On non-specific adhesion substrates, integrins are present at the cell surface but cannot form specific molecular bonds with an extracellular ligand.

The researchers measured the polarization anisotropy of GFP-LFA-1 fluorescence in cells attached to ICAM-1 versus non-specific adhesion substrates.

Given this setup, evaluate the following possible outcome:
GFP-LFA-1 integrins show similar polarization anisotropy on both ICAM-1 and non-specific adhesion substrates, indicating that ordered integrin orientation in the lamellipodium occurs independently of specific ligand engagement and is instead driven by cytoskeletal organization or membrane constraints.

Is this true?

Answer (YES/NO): NO